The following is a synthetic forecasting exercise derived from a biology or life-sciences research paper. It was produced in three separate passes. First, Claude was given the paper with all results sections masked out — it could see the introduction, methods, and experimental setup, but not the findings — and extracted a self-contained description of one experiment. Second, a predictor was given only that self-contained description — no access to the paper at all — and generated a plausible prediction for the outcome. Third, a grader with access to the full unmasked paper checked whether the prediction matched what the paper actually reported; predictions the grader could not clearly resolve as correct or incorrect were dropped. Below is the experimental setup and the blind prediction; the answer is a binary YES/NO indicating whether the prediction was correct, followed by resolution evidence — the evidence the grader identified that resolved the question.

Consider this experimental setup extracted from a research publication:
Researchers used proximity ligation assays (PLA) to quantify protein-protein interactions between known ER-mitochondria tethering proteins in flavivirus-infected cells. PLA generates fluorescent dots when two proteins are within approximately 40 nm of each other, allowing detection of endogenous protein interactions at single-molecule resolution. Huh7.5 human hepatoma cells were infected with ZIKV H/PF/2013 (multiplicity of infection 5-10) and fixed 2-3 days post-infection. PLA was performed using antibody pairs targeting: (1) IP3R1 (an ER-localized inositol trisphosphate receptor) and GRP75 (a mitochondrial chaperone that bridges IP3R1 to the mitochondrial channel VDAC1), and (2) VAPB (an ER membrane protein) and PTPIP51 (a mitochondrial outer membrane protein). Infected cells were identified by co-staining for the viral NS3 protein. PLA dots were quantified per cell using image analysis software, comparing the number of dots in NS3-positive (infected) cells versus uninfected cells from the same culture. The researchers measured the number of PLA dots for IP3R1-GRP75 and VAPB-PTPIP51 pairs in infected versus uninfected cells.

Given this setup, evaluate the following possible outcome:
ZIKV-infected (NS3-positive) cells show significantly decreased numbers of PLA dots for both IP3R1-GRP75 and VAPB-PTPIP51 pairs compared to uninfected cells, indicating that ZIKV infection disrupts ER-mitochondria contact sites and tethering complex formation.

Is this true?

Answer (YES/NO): YES